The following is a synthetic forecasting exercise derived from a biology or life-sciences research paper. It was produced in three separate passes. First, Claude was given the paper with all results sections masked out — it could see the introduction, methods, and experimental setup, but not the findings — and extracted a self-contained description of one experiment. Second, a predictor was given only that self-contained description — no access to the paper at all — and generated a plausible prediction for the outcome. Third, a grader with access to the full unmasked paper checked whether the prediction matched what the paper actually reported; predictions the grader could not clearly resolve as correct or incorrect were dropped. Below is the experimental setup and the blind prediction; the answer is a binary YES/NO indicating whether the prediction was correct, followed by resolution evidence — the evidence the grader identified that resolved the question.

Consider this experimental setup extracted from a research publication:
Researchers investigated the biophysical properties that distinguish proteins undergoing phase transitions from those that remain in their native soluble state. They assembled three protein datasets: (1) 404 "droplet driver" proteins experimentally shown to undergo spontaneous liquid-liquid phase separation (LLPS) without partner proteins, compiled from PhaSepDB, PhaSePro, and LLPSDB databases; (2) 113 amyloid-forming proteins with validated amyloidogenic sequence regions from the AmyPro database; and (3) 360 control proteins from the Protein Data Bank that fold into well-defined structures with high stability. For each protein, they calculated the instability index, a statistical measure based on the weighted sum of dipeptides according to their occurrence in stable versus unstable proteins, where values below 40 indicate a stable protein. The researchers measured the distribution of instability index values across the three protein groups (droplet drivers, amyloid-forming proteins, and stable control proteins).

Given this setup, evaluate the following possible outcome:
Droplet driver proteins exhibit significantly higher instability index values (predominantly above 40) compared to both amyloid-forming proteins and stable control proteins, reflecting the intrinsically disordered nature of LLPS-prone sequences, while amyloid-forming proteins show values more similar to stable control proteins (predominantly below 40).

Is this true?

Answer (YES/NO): YES